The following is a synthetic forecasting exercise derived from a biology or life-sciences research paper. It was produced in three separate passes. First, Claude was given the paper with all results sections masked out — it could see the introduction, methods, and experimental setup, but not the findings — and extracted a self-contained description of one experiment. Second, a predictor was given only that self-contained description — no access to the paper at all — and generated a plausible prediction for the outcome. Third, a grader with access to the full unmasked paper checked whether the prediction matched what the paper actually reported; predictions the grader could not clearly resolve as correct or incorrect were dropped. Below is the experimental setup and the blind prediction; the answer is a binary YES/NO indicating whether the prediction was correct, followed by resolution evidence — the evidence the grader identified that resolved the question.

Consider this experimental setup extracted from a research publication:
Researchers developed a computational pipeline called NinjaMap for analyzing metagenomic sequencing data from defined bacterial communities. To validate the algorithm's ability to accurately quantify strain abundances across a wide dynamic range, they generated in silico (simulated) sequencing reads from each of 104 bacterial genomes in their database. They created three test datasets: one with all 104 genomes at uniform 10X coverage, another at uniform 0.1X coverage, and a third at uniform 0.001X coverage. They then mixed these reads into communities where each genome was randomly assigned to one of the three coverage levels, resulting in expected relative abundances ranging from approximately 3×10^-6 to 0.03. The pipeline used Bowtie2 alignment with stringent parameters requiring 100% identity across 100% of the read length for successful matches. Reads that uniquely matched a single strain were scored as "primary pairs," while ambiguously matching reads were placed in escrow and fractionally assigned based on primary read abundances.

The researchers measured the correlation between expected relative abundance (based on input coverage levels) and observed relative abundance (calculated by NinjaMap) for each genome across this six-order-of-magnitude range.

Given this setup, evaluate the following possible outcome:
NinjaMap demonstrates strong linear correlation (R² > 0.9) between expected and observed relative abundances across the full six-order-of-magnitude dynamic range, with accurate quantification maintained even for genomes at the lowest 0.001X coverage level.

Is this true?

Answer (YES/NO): NO